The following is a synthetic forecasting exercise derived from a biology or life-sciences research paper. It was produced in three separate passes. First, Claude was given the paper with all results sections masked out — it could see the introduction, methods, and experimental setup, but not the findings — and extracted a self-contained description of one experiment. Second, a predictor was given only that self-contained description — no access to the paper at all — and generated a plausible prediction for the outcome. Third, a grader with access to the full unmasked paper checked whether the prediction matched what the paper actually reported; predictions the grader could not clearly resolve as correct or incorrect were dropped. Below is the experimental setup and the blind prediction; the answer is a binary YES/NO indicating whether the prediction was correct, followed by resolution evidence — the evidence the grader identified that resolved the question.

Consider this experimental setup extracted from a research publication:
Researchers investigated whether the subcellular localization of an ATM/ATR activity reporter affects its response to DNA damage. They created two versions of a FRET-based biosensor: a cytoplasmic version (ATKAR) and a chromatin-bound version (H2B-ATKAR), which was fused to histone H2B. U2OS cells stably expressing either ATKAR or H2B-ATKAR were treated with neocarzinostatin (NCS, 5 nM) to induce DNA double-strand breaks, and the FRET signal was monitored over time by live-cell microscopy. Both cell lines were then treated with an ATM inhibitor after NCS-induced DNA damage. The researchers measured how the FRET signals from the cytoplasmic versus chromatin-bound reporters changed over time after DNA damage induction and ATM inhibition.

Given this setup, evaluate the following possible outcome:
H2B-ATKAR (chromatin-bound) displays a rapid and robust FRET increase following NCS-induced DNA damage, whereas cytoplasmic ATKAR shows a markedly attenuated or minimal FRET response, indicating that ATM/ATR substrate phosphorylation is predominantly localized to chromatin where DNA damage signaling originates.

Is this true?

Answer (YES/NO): NO